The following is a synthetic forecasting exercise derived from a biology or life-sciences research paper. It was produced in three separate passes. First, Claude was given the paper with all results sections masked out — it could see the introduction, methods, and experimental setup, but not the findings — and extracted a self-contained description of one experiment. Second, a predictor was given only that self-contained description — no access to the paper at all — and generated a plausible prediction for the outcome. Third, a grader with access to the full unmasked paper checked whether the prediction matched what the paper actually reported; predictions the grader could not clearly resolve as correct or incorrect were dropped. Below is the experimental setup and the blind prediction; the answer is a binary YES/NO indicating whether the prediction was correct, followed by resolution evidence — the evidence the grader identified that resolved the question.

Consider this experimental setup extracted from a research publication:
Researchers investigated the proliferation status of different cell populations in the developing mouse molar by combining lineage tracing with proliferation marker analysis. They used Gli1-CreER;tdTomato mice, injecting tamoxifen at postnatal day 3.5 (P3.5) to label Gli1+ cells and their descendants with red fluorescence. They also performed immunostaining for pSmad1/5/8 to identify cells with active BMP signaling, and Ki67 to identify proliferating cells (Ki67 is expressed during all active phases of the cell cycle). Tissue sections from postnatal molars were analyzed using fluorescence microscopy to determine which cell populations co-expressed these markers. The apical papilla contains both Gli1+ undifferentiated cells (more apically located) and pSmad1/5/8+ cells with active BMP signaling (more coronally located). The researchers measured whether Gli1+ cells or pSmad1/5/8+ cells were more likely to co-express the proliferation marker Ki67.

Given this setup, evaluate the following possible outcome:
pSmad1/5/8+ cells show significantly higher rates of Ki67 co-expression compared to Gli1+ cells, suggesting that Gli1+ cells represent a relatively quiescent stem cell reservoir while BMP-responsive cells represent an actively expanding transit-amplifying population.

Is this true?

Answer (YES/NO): NO